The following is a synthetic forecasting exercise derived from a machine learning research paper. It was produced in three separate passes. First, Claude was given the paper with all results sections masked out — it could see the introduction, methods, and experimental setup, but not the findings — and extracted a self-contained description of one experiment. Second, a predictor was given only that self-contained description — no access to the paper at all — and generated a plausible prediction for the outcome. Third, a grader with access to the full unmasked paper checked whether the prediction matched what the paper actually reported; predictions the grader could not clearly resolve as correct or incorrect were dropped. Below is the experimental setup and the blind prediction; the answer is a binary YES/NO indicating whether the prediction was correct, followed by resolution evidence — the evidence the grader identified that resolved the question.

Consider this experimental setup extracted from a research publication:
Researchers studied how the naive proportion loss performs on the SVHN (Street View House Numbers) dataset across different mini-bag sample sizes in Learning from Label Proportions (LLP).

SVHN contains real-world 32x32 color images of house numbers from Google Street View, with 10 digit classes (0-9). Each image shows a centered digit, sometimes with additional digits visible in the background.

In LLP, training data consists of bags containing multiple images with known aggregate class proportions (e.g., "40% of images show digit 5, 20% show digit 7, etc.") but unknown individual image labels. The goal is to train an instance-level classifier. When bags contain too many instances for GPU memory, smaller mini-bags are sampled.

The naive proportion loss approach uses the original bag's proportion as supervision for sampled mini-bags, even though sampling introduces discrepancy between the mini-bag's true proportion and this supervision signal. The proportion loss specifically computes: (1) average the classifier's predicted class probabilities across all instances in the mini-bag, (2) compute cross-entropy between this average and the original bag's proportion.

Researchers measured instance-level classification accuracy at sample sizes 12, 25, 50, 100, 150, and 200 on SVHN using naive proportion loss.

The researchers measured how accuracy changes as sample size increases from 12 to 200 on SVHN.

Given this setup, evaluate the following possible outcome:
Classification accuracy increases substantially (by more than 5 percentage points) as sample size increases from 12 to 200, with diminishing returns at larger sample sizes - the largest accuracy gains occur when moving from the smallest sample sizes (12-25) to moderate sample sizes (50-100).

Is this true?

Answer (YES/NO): NO